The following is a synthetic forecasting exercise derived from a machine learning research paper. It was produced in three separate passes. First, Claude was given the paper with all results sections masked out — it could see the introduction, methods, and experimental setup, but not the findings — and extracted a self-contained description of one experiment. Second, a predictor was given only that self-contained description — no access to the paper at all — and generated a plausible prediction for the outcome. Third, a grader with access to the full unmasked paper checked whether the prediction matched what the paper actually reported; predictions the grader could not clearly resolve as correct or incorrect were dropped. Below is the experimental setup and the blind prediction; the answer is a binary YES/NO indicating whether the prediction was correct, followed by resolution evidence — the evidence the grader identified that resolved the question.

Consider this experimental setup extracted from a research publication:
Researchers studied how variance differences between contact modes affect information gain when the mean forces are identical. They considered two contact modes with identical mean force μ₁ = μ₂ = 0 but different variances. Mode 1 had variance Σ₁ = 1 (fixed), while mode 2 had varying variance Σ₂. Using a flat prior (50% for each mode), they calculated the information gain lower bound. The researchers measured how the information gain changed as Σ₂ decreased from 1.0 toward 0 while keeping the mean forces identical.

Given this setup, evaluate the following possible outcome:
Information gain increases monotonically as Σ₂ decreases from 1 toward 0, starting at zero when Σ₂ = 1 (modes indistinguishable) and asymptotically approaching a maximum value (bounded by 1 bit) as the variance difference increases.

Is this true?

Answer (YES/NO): YES